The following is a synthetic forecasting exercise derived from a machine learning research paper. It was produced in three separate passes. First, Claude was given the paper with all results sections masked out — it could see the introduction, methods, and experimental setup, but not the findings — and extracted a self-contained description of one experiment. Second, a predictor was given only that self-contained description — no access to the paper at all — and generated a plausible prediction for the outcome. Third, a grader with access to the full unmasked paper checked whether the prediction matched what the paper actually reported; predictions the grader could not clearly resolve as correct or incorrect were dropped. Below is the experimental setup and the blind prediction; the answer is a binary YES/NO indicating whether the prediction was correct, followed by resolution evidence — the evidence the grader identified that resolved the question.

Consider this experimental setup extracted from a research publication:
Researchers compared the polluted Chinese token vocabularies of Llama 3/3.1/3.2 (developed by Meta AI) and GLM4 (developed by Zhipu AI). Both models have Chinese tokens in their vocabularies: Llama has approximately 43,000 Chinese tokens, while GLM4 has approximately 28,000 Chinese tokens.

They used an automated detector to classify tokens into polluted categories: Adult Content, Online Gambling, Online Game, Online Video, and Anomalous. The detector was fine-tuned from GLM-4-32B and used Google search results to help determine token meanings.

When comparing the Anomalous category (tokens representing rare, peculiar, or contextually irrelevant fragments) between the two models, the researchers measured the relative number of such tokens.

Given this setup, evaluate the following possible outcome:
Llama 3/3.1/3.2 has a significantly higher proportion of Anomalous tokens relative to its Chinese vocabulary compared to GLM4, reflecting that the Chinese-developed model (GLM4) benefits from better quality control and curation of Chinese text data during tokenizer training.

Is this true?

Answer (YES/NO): NO